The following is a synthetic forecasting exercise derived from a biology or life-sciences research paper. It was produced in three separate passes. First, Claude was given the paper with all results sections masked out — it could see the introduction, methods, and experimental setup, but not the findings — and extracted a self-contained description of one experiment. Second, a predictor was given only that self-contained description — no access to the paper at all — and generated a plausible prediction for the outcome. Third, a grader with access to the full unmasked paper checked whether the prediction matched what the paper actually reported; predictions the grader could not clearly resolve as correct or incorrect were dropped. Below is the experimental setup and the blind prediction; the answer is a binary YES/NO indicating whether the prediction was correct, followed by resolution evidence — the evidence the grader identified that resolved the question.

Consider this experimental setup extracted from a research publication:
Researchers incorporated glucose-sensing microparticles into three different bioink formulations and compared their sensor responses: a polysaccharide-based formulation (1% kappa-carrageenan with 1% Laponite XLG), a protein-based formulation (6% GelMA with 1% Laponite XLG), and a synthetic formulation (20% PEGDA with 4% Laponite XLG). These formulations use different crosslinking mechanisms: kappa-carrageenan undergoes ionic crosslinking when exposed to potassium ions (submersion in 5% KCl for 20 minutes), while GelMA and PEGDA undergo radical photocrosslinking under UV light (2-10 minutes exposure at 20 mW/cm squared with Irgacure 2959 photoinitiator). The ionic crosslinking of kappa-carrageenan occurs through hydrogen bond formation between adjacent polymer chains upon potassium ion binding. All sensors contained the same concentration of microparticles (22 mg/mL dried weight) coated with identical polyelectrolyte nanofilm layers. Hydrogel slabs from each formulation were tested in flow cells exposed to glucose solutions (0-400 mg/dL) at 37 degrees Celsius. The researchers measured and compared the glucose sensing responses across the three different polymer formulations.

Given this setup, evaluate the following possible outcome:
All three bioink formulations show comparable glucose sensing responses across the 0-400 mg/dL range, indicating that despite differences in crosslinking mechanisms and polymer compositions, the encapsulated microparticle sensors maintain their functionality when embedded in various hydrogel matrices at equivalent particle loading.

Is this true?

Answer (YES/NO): YES